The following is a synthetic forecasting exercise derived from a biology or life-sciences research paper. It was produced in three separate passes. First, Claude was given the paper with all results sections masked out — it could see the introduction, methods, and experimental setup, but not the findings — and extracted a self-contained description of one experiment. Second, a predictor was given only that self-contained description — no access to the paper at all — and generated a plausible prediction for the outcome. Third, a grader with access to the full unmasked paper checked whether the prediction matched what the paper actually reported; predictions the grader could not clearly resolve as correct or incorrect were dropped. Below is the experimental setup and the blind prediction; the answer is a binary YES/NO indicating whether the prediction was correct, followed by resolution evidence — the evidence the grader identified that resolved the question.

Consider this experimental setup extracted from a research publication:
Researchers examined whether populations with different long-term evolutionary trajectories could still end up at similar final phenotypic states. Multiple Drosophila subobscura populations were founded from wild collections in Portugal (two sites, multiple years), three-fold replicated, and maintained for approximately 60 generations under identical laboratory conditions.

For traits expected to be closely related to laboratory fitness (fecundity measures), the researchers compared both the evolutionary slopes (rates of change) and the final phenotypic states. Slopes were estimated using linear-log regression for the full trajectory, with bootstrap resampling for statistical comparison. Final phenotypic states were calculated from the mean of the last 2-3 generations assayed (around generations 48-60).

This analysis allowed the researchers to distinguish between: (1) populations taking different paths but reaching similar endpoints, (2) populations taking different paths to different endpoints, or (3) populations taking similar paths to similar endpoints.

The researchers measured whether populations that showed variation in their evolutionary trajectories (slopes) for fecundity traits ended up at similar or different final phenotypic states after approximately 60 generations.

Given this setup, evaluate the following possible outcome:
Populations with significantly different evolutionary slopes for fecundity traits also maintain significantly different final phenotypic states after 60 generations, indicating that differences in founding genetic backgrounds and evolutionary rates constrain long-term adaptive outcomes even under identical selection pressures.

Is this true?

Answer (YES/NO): NO